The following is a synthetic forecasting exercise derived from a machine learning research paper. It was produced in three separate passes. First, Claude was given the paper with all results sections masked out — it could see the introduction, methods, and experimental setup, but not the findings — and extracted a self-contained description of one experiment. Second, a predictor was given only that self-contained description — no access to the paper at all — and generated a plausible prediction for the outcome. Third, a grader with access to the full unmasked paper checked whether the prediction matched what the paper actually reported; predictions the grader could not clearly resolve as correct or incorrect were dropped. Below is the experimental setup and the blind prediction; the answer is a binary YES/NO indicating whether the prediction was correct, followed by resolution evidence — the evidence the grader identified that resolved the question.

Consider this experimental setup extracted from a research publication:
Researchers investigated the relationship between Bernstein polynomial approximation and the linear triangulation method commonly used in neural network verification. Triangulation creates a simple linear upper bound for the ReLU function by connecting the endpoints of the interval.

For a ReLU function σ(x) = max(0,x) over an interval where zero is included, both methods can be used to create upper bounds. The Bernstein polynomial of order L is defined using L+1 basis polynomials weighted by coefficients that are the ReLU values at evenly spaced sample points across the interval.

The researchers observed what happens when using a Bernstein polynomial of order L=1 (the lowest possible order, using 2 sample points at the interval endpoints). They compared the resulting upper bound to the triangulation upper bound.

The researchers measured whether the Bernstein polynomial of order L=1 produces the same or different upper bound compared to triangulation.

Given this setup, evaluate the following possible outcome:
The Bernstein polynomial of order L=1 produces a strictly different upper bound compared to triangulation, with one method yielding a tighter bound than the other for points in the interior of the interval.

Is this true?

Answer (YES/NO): NO